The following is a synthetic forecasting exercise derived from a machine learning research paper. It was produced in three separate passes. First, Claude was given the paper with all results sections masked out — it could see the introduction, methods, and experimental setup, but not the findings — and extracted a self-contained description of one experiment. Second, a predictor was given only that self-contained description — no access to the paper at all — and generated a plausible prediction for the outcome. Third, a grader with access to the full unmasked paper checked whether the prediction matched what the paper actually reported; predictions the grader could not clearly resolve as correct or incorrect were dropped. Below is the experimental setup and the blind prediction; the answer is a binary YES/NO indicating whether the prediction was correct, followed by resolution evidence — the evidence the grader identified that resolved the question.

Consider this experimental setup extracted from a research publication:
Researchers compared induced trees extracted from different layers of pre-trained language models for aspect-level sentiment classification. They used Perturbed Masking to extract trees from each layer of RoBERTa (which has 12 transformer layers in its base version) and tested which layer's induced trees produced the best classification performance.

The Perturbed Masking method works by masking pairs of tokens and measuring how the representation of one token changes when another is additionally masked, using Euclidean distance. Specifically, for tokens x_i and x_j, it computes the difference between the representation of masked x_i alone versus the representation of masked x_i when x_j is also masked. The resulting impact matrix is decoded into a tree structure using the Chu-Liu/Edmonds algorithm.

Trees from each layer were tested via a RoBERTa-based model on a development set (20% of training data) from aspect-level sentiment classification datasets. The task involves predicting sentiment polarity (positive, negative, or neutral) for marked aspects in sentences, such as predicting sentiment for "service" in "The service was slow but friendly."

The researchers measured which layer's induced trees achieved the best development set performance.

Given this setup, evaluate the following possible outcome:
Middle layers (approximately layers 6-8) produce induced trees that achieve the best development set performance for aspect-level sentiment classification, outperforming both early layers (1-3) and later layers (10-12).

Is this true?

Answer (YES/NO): NO